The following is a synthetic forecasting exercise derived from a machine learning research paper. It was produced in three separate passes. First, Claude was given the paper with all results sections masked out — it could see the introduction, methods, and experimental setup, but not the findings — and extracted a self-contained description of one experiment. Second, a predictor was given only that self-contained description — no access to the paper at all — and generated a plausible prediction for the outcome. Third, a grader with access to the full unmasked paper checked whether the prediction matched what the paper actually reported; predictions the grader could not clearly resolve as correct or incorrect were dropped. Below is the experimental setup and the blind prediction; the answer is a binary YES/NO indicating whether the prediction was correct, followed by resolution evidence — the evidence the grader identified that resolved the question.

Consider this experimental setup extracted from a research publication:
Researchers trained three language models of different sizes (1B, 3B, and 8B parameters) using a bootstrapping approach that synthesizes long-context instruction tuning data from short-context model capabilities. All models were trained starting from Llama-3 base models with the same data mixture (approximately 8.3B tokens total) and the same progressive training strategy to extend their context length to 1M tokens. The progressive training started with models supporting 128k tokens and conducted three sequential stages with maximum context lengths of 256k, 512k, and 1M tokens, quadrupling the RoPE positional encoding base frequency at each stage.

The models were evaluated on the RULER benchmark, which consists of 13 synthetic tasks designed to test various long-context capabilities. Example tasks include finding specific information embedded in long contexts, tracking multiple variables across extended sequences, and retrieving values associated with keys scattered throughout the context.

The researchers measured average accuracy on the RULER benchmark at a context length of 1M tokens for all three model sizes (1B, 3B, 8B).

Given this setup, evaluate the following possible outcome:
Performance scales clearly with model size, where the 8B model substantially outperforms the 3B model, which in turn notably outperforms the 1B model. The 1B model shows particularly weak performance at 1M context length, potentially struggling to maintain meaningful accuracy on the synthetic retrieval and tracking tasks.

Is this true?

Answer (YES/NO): YES